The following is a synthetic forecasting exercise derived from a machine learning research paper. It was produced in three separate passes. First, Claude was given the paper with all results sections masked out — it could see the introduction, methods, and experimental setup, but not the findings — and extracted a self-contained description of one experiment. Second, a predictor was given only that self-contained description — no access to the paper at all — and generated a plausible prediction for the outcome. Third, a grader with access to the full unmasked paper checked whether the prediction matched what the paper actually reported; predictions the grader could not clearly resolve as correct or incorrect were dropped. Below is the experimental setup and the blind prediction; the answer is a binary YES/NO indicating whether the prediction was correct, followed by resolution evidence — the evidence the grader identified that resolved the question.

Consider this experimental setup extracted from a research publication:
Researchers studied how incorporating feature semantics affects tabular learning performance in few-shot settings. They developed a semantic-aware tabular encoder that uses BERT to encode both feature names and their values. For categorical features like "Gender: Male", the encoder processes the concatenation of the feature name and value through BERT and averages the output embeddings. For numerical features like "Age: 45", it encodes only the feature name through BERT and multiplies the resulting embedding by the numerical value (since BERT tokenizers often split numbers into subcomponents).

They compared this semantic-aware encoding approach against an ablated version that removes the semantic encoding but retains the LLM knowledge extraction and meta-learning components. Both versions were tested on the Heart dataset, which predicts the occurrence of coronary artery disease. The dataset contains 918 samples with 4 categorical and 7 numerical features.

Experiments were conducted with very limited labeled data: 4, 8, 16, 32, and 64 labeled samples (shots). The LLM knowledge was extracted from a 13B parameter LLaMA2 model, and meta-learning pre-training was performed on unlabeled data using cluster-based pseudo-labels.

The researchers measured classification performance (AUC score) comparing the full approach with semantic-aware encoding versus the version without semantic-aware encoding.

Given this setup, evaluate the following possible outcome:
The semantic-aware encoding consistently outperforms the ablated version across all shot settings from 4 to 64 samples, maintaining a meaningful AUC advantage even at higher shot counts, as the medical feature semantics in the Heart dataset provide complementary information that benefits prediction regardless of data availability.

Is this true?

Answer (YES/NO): YES